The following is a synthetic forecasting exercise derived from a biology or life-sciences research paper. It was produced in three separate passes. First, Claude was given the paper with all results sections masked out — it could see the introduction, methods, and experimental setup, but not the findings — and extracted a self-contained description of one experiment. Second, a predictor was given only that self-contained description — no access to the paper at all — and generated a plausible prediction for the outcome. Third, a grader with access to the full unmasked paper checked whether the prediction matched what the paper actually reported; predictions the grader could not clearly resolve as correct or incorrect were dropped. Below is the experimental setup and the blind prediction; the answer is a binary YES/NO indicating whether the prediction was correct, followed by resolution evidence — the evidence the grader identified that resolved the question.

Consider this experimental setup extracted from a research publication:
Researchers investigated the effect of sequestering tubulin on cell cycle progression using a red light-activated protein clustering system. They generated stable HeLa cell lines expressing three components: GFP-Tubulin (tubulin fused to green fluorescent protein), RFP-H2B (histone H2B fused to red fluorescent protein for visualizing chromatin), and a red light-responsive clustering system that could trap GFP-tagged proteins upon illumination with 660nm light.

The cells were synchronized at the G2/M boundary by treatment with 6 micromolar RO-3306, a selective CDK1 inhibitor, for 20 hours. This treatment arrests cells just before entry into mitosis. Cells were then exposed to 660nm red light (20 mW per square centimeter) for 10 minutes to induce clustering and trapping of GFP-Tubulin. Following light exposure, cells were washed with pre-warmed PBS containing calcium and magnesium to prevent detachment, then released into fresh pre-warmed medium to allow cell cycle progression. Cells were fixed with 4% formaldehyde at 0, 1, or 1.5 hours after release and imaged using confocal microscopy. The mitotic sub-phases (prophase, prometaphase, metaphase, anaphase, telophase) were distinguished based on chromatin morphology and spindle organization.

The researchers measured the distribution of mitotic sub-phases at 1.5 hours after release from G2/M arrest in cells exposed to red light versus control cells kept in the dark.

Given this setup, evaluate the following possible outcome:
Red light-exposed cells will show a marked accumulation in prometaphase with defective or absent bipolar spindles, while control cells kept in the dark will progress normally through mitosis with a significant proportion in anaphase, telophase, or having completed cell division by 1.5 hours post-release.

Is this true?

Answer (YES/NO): NO